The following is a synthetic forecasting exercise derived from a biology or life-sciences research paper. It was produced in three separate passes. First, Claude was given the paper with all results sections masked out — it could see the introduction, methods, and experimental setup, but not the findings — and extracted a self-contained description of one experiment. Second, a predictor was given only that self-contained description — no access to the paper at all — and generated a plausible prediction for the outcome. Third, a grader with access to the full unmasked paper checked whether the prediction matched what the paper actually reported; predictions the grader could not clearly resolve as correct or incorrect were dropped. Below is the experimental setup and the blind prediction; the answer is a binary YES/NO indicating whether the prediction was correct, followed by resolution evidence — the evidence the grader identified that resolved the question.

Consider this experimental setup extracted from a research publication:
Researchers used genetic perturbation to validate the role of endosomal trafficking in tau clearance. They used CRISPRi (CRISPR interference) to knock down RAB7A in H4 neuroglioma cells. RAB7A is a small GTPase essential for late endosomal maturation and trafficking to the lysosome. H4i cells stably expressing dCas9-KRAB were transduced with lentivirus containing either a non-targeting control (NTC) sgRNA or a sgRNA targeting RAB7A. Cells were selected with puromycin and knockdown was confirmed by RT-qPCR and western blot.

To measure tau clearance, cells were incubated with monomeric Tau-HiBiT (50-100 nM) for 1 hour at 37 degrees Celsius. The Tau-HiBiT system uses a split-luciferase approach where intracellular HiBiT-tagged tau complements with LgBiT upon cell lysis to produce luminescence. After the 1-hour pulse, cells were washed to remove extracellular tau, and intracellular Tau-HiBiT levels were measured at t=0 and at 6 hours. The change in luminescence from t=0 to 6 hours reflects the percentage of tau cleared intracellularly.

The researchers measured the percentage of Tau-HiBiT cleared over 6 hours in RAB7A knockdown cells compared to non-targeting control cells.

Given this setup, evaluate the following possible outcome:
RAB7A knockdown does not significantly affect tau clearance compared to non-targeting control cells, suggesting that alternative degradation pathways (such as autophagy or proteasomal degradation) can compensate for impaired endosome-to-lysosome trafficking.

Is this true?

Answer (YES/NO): NO